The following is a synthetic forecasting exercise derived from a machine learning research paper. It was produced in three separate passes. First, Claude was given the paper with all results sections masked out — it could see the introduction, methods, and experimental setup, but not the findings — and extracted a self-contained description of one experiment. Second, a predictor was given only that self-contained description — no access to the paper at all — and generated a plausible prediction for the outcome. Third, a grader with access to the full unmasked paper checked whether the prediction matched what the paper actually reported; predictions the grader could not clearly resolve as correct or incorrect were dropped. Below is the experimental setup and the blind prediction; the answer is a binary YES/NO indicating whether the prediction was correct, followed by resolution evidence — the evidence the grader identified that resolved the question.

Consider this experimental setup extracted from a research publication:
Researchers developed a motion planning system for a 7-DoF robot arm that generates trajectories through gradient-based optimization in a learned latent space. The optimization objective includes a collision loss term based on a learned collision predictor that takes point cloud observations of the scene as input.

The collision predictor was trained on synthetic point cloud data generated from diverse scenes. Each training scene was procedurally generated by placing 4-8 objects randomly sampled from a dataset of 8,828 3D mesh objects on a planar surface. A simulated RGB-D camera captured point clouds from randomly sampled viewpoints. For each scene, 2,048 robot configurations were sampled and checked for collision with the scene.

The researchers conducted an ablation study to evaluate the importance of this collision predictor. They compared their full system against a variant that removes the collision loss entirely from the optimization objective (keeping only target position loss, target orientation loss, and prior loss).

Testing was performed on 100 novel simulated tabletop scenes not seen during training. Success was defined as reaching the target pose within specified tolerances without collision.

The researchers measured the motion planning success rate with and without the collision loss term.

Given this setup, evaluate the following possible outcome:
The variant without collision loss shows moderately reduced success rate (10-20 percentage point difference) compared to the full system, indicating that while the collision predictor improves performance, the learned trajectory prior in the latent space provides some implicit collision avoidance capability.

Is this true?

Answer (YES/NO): NO